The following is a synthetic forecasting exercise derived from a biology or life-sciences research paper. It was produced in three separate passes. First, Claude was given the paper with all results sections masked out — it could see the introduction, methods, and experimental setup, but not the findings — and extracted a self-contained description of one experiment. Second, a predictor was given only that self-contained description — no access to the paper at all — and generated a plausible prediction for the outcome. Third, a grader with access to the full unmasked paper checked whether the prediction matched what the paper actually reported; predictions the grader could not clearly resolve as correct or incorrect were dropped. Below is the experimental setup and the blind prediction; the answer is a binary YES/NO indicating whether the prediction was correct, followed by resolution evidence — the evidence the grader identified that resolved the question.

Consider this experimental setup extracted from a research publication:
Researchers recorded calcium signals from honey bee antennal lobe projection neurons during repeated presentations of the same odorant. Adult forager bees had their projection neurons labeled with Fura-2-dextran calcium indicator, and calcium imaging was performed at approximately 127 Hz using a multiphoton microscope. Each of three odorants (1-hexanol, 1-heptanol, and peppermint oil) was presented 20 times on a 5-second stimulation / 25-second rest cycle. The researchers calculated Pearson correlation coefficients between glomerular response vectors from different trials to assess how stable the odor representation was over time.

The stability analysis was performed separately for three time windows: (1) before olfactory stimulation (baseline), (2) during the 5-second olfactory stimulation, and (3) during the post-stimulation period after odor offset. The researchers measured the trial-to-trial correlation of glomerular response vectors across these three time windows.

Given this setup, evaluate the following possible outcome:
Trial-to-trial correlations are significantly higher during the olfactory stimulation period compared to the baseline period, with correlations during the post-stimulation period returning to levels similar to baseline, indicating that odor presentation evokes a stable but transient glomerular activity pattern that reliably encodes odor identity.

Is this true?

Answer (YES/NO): NO